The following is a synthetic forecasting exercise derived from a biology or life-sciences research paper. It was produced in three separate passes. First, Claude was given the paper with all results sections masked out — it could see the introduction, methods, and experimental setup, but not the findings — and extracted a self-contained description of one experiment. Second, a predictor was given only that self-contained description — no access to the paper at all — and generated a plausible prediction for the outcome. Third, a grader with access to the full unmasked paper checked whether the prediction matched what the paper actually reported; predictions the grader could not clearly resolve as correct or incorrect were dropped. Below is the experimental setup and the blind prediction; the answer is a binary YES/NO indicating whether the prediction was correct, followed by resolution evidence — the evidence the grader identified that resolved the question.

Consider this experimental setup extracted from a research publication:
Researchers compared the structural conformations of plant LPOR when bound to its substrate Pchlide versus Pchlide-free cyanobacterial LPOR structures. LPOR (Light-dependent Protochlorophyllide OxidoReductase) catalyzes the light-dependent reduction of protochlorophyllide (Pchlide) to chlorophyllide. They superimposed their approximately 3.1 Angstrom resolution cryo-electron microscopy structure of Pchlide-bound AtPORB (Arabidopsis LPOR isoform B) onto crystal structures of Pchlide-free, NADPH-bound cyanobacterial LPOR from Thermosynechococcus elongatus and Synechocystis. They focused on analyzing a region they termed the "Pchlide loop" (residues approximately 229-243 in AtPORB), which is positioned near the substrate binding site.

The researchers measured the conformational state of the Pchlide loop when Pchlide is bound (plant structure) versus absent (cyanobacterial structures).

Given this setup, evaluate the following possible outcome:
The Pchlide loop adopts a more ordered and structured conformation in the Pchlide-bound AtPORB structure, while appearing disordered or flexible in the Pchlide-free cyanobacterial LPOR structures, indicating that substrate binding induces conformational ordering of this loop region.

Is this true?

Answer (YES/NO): NO